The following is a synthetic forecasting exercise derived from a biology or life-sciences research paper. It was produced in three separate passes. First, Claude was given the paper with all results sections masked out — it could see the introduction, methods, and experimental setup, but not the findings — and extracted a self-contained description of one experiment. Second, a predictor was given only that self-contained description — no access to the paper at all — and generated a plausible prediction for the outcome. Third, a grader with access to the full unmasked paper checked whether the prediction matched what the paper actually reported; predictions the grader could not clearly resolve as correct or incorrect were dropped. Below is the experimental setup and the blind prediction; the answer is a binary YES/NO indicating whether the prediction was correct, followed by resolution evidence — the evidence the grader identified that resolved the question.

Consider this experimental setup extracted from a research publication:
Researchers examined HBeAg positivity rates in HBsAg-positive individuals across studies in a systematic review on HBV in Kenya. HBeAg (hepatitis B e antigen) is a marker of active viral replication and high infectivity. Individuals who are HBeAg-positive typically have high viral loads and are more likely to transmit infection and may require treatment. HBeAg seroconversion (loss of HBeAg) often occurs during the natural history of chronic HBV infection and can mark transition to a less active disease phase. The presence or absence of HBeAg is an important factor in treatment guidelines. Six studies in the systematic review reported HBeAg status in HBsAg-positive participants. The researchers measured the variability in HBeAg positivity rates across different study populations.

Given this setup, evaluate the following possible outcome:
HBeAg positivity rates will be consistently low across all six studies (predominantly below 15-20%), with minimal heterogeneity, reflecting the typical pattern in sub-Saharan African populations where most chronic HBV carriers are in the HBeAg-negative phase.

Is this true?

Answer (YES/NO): NO